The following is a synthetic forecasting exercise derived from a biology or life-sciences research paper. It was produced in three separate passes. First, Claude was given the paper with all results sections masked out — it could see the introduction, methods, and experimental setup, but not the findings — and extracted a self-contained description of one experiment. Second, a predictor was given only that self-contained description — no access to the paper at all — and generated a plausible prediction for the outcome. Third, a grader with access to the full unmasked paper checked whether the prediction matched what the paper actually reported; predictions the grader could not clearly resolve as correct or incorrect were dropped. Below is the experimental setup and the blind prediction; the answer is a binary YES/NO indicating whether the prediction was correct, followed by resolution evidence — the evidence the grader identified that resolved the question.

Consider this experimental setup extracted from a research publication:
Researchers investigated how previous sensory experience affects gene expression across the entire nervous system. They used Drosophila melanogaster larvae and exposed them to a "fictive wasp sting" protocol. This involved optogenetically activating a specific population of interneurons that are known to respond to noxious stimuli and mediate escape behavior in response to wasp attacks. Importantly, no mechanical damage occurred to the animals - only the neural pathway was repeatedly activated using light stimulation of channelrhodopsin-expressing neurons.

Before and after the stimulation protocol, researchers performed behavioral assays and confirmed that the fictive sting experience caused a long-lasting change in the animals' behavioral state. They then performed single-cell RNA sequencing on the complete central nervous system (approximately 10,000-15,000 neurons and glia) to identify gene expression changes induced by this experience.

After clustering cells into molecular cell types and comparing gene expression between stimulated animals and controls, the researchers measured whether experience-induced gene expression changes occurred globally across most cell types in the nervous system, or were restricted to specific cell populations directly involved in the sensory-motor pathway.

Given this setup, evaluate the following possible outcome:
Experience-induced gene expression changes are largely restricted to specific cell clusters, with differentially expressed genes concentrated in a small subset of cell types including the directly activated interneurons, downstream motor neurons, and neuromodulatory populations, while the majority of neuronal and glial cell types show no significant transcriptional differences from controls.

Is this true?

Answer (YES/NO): NO